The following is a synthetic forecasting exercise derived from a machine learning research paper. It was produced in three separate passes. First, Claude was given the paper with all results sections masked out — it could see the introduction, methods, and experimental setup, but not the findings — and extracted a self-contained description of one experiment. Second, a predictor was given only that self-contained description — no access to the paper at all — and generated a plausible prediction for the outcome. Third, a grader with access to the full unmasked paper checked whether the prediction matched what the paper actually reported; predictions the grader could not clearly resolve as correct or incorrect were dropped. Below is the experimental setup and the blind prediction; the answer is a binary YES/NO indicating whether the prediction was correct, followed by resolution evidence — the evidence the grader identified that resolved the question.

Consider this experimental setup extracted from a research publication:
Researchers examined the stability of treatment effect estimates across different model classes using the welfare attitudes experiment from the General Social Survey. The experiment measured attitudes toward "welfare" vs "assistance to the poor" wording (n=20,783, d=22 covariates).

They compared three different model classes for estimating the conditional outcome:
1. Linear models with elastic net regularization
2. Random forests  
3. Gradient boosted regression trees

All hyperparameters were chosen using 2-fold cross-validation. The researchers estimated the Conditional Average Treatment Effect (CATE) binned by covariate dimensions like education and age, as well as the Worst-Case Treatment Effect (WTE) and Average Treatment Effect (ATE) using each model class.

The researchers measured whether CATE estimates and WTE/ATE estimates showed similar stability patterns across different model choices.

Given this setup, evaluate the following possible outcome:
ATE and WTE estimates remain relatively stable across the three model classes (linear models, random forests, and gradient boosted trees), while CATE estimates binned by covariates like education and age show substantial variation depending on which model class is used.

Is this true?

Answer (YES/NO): YES